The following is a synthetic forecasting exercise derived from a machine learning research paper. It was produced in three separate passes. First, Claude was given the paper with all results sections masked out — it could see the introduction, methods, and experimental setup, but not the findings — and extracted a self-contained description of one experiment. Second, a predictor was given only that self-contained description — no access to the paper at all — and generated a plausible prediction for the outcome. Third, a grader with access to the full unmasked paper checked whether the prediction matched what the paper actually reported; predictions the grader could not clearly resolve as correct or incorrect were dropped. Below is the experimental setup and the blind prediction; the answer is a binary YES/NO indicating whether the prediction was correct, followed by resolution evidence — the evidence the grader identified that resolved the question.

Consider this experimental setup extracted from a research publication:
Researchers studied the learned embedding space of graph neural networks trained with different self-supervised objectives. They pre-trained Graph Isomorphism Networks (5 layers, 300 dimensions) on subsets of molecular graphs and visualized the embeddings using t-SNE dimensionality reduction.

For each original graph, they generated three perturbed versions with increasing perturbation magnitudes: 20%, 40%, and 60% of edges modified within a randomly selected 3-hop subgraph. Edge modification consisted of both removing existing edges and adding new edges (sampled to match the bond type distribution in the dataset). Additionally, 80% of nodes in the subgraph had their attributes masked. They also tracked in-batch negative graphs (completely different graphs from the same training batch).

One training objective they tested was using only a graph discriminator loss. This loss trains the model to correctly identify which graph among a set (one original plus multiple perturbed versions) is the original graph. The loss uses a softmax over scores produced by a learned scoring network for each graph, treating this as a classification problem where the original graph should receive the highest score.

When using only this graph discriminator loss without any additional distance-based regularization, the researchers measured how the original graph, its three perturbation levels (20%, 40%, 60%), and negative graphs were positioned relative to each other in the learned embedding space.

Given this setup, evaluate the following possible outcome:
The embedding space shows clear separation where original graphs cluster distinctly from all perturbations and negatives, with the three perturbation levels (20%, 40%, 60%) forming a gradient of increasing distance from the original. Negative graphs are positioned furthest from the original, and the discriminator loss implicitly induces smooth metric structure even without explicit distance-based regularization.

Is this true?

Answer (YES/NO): NO